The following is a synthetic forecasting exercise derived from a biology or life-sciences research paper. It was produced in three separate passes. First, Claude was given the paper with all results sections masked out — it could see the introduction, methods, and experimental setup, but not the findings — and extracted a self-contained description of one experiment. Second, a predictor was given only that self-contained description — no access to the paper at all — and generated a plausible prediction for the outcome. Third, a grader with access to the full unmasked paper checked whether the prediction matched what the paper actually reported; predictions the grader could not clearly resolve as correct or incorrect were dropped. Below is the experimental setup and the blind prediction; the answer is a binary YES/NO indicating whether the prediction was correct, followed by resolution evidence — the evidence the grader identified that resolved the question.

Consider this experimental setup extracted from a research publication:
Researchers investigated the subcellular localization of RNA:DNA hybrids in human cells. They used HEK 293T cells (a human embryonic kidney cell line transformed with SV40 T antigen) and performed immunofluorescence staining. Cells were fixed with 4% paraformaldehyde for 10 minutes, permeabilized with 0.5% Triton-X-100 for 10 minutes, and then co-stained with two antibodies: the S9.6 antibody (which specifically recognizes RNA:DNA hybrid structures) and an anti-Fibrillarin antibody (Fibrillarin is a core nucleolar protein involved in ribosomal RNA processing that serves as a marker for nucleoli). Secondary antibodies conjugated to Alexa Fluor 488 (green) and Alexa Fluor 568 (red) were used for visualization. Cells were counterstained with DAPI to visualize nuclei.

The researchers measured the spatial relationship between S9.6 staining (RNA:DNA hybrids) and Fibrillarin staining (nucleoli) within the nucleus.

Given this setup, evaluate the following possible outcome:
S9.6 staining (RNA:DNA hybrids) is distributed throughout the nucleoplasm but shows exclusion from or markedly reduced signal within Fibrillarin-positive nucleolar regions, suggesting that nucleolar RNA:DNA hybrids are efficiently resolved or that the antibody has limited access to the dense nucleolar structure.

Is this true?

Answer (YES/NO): NO